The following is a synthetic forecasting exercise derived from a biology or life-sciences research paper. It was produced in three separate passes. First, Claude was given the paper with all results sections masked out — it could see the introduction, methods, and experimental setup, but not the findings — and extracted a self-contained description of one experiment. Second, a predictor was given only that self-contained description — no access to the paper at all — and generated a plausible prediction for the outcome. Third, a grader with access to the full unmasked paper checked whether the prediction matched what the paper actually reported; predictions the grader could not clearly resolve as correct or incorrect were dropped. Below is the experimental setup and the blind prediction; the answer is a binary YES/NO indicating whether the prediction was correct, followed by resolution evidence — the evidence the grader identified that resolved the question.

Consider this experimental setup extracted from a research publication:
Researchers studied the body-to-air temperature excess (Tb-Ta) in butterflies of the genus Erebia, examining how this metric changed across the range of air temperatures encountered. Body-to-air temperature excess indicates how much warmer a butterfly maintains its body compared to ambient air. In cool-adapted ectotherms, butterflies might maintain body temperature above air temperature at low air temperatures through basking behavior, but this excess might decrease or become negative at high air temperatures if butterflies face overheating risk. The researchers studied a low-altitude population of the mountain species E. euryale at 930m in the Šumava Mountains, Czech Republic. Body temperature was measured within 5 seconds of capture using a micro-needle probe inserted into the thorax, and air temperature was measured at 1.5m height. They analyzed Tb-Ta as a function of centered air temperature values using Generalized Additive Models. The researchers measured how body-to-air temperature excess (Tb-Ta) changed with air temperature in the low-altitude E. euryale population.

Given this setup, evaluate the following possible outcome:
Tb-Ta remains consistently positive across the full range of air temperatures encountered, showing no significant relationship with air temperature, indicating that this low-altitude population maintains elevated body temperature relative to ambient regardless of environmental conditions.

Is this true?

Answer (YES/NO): NO